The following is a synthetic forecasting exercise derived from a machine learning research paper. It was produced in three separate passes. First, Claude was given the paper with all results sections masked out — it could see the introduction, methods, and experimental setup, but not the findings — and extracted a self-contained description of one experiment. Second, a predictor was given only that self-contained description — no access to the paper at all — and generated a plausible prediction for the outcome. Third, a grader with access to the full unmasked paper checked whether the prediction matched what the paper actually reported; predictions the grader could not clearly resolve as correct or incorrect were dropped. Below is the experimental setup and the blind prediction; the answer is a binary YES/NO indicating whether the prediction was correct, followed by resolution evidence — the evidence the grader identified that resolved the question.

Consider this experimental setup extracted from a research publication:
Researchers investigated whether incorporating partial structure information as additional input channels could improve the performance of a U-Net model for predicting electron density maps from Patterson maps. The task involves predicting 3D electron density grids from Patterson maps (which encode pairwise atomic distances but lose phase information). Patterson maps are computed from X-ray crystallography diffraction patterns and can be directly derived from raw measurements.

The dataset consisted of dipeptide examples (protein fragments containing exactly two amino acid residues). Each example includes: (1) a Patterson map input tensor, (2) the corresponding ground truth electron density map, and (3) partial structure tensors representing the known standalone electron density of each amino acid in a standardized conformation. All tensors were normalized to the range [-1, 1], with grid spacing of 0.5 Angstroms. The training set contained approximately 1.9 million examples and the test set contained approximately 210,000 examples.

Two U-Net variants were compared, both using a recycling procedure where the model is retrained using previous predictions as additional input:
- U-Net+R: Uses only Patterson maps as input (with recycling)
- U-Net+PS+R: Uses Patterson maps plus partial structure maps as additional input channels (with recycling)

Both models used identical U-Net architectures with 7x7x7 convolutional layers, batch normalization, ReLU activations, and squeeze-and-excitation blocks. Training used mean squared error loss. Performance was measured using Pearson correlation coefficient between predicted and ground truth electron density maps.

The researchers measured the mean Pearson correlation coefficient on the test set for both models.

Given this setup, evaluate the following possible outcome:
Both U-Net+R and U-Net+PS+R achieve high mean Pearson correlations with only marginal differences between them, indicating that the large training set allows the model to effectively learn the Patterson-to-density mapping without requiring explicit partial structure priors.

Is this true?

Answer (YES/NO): NO